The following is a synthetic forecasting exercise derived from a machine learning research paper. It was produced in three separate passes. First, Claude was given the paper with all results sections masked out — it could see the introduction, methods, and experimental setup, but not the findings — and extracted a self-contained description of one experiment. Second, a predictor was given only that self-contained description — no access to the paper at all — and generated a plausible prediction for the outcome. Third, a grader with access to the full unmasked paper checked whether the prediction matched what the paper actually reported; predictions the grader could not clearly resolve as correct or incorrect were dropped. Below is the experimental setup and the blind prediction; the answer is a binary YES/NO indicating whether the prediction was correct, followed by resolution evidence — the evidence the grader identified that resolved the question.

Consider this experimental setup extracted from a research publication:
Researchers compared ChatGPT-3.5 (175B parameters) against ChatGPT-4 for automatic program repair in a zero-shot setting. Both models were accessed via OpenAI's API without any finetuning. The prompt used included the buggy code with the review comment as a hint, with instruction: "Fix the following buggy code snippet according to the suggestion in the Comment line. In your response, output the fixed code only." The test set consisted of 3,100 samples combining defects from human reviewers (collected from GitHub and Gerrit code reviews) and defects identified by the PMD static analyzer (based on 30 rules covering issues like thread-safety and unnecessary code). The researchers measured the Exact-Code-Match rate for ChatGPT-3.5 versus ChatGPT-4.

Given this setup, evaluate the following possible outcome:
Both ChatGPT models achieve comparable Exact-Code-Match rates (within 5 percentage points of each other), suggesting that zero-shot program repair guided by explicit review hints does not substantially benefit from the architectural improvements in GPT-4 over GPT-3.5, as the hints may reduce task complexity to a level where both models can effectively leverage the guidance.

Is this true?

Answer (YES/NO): NO